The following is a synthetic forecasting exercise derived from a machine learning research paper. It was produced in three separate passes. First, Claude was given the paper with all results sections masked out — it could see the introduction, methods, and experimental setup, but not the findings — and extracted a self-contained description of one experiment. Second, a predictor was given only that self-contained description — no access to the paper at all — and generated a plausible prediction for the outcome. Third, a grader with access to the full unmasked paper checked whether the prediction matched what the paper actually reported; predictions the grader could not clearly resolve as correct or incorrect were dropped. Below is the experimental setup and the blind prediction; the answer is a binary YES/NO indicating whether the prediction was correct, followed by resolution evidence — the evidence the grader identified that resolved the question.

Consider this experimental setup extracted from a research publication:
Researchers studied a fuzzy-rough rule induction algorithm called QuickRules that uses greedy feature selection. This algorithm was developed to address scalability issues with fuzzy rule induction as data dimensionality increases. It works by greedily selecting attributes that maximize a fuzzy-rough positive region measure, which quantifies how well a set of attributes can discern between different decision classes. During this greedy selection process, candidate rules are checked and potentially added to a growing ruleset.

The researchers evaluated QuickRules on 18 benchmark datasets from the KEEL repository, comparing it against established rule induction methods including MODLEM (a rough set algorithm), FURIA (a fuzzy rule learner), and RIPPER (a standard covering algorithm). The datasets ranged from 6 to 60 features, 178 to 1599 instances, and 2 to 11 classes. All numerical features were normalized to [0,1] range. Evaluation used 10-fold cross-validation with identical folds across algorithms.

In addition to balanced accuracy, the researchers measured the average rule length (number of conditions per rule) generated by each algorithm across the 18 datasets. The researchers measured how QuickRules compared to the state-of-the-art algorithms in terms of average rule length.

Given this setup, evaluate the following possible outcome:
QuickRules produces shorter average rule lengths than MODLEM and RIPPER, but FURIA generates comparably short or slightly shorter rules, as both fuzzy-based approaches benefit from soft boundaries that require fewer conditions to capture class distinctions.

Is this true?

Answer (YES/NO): NO